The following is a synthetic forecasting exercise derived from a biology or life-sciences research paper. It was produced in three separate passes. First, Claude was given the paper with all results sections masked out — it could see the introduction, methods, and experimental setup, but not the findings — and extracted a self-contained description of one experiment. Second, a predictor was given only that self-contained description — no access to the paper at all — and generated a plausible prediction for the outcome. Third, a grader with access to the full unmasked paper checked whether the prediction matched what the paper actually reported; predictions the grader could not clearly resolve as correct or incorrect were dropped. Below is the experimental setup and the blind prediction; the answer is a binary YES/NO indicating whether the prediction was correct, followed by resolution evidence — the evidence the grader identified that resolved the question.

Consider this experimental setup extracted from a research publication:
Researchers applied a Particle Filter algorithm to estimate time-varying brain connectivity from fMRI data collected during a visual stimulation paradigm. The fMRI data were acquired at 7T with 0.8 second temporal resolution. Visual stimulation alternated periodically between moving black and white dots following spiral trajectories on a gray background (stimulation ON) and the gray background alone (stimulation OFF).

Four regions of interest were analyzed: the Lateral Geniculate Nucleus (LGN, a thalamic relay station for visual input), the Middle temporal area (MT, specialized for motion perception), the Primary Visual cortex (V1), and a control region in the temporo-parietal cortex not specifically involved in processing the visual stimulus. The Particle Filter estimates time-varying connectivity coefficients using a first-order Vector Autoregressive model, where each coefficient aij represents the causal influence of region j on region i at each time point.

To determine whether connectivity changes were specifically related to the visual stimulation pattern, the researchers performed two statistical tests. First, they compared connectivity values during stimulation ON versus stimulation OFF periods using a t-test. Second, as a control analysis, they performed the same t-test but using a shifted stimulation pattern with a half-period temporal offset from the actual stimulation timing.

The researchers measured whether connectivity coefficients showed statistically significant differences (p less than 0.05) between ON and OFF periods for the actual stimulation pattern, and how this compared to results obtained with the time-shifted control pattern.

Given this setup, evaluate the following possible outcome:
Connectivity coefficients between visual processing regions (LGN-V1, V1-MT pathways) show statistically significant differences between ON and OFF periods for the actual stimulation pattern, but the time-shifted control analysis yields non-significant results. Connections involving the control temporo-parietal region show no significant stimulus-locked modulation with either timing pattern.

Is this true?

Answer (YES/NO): NO